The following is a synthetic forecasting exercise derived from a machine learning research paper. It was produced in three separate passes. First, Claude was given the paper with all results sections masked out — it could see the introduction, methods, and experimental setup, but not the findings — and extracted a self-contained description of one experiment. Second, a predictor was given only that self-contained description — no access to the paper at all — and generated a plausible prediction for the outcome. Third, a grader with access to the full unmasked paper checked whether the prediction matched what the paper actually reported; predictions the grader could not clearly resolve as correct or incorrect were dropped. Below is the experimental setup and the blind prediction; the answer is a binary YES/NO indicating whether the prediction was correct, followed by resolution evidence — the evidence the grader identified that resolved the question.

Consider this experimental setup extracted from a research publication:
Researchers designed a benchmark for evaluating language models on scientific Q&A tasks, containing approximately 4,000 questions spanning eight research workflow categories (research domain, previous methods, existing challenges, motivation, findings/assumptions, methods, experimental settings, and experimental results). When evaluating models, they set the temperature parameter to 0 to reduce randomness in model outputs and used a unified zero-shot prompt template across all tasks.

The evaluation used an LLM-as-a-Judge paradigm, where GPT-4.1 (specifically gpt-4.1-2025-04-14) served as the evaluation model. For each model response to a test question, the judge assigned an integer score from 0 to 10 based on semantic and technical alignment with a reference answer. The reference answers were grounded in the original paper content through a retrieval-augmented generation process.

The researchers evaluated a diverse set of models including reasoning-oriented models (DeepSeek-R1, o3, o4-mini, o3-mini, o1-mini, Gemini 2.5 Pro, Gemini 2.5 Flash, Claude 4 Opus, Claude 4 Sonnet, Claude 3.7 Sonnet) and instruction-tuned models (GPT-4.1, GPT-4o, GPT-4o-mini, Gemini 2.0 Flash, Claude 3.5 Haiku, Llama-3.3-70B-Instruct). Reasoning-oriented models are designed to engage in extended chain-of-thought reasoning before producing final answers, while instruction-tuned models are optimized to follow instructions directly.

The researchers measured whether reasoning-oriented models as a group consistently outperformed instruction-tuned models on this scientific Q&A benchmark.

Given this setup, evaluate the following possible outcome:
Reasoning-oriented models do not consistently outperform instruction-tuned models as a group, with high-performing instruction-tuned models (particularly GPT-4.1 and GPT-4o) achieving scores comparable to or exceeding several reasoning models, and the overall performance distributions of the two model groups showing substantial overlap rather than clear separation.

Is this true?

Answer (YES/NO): NO